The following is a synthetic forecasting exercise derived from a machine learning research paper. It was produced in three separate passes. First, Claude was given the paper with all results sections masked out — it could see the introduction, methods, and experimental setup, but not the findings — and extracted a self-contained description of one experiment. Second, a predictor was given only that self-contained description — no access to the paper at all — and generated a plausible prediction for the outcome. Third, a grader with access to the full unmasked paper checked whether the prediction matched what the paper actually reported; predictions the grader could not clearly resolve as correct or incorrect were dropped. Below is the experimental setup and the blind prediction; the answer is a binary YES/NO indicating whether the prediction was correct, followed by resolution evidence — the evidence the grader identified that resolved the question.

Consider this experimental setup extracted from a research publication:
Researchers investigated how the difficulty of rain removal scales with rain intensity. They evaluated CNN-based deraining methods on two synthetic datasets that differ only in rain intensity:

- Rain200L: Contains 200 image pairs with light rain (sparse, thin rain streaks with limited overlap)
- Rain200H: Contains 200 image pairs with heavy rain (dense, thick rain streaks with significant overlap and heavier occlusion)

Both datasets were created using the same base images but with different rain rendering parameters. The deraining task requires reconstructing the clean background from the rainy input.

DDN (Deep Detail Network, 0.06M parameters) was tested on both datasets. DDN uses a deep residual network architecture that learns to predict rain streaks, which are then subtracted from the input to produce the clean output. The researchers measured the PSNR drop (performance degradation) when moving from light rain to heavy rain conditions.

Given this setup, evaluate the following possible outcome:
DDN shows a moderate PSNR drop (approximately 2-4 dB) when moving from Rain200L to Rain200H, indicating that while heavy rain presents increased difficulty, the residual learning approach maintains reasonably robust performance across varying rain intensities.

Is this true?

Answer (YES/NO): NO